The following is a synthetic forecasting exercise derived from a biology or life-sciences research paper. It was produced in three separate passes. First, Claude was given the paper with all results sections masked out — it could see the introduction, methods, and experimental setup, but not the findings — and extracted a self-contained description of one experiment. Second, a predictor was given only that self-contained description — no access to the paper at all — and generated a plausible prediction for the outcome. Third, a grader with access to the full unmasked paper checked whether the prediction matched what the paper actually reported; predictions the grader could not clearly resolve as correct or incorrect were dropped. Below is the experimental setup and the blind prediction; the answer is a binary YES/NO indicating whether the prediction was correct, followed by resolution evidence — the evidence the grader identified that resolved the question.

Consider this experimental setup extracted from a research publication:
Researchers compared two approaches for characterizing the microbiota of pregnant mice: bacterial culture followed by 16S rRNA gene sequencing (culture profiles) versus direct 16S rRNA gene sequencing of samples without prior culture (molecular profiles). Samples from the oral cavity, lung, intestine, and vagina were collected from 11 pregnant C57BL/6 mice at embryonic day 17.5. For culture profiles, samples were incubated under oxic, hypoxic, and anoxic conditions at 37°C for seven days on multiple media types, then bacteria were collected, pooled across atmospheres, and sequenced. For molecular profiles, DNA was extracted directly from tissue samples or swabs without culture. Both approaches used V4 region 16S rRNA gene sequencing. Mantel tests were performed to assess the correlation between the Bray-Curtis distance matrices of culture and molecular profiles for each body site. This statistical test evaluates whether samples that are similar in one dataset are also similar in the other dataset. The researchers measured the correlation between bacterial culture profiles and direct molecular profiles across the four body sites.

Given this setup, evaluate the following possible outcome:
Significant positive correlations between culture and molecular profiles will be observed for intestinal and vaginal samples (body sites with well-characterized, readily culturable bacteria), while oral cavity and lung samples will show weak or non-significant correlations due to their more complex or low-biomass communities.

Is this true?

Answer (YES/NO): YES